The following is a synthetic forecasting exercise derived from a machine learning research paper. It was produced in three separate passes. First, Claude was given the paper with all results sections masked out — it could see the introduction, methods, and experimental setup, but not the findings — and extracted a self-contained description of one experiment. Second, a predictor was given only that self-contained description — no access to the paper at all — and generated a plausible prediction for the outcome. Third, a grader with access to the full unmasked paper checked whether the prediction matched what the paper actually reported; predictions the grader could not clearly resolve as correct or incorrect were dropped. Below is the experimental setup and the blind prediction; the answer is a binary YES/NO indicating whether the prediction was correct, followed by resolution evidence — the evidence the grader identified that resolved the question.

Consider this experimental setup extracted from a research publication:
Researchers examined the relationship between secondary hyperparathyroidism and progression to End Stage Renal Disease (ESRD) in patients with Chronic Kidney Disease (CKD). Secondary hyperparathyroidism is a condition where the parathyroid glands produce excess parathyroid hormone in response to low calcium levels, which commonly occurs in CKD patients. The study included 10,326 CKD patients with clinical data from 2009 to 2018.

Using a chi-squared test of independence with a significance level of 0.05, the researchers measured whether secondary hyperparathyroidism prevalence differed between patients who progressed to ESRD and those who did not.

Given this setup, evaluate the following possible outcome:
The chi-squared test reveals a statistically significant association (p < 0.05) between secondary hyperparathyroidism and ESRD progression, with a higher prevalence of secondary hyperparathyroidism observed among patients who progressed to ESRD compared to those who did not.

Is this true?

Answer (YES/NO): YES